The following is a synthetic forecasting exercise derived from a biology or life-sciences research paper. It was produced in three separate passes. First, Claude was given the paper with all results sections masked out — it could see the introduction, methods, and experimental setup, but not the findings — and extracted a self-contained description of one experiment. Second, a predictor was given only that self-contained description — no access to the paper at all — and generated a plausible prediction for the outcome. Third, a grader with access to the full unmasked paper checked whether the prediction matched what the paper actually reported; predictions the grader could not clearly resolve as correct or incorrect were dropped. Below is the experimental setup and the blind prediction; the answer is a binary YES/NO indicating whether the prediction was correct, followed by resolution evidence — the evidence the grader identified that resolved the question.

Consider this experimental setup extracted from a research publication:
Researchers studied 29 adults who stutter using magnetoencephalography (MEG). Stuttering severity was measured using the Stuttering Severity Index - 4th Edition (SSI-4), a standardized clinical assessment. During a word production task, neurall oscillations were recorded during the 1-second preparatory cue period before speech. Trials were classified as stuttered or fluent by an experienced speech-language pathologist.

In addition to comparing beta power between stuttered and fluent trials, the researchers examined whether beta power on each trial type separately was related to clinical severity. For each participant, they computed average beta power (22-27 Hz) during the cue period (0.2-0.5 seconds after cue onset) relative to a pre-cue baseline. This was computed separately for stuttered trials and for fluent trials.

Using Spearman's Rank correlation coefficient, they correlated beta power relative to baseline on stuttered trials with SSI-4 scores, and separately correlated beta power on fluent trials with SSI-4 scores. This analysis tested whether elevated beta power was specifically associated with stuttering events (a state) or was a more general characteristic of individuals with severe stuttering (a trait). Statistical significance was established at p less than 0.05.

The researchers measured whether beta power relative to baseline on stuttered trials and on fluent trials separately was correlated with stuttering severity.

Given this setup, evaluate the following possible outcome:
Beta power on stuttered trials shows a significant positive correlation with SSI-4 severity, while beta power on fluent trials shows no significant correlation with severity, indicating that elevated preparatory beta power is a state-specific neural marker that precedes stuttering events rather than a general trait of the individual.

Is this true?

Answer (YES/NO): NO